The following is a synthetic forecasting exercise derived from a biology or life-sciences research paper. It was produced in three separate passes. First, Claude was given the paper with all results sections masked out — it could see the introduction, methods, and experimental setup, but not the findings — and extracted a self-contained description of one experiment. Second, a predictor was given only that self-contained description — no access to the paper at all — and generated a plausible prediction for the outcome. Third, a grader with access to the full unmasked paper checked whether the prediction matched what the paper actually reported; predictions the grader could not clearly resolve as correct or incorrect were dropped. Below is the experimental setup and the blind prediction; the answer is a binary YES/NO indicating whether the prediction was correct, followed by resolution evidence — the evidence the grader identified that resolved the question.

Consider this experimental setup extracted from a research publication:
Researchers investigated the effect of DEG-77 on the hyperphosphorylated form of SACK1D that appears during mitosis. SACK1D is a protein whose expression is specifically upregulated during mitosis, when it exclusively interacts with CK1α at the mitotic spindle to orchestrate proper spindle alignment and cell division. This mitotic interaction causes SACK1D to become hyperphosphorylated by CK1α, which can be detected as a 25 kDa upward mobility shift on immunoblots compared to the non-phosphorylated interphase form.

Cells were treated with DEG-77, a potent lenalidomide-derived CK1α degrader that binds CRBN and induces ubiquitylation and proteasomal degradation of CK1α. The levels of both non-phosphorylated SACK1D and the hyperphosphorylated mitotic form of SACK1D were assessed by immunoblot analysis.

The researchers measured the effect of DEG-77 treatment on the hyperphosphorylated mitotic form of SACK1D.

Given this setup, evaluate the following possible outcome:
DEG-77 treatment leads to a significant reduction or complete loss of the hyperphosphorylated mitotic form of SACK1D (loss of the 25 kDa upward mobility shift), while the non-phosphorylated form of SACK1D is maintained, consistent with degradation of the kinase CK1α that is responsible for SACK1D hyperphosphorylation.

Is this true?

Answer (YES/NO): YES